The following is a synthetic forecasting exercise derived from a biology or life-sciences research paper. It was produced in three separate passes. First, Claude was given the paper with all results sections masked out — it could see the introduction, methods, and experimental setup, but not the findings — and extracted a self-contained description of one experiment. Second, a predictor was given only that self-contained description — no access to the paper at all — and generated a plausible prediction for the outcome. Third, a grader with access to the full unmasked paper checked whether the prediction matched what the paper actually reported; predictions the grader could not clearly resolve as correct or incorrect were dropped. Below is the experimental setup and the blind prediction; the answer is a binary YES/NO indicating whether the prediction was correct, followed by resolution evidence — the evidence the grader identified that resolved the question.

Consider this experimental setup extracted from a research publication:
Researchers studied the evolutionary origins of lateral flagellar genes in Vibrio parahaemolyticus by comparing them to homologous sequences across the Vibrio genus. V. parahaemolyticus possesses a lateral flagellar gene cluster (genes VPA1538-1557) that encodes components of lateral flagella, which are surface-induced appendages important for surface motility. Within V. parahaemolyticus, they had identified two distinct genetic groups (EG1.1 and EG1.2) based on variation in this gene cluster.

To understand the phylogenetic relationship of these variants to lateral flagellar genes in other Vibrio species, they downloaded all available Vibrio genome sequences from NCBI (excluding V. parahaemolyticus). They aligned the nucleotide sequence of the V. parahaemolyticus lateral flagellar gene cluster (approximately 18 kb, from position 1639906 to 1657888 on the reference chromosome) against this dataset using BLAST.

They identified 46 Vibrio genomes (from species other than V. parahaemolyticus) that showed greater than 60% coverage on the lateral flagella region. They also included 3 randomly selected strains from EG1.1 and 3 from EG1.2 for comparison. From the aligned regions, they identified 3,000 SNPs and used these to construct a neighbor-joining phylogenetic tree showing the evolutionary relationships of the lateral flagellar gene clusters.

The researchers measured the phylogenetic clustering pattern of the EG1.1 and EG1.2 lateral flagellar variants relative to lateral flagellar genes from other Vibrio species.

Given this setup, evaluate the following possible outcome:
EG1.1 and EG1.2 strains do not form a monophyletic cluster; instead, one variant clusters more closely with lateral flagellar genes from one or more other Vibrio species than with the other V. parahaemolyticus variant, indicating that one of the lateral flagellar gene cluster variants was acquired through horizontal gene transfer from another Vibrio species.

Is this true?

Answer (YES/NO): NO